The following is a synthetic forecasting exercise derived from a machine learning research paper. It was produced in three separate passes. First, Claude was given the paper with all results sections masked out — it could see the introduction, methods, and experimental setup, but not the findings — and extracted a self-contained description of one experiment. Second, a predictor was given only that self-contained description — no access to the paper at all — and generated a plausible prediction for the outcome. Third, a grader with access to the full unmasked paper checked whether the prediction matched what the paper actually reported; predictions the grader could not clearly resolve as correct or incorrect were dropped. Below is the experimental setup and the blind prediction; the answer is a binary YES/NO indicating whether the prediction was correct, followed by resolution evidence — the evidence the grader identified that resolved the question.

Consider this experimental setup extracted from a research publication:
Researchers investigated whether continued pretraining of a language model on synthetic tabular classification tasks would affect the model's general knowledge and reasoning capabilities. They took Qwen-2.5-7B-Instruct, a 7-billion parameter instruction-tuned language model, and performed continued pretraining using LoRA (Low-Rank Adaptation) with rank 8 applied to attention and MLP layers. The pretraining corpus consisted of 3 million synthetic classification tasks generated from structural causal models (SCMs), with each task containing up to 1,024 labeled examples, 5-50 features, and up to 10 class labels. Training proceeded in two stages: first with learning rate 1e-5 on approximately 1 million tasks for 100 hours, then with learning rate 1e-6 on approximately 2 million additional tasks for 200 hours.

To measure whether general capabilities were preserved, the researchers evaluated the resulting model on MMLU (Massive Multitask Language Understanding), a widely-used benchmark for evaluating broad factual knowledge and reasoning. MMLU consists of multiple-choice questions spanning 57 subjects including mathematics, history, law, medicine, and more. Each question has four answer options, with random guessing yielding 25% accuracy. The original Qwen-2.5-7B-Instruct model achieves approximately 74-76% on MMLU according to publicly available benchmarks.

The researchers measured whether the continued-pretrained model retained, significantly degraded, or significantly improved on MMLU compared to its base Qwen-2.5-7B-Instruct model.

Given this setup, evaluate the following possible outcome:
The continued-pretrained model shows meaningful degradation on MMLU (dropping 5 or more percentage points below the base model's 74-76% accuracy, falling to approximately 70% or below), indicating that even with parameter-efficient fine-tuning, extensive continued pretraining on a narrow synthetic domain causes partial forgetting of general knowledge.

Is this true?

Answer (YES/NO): NO